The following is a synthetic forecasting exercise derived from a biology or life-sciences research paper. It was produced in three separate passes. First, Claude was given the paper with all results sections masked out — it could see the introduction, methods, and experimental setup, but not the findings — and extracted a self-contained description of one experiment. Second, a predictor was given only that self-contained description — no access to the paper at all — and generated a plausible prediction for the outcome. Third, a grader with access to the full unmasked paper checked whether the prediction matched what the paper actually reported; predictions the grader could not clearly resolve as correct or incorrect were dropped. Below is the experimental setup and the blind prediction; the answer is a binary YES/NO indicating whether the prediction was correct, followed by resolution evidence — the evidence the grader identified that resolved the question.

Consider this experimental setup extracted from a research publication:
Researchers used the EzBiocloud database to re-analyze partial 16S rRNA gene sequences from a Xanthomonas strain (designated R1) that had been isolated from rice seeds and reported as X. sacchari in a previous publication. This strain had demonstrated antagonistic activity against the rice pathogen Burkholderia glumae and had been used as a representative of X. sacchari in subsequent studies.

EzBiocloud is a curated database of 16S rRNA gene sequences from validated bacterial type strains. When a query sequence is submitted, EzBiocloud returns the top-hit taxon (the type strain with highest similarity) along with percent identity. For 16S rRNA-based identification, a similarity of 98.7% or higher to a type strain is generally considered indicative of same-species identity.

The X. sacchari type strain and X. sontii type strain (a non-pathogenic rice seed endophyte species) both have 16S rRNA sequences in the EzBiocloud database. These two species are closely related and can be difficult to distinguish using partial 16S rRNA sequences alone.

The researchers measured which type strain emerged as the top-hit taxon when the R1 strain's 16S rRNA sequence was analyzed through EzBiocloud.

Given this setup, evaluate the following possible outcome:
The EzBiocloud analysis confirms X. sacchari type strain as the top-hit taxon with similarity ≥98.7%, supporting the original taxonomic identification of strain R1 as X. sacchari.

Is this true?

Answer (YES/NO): NO